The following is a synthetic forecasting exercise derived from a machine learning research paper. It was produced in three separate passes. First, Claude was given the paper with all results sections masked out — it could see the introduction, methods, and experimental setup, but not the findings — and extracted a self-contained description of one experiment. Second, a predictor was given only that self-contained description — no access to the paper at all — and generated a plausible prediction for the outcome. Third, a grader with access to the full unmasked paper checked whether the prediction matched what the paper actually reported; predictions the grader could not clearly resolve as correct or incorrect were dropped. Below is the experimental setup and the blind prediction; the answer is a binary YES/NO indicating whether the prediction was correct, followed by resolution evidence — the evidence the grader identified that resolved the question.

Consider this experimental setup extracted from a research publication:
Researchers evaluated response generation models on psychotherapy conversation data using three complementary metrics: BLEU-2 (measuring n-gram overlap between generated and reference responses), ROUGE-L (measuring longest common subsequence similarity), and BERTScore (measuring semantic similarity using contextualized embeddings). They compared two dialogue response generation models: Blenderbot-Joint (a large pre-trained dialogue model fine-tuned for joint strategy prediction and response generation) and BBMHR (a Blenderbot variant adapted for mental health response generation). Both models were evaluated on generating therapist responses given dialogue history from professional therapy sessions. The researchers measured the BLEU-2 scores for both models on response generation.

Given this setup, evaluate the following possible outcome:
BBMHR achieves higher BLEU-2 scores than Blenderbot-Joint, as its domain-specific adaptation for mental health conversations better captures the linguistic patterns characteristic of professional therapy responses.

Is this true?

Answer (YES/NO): NO